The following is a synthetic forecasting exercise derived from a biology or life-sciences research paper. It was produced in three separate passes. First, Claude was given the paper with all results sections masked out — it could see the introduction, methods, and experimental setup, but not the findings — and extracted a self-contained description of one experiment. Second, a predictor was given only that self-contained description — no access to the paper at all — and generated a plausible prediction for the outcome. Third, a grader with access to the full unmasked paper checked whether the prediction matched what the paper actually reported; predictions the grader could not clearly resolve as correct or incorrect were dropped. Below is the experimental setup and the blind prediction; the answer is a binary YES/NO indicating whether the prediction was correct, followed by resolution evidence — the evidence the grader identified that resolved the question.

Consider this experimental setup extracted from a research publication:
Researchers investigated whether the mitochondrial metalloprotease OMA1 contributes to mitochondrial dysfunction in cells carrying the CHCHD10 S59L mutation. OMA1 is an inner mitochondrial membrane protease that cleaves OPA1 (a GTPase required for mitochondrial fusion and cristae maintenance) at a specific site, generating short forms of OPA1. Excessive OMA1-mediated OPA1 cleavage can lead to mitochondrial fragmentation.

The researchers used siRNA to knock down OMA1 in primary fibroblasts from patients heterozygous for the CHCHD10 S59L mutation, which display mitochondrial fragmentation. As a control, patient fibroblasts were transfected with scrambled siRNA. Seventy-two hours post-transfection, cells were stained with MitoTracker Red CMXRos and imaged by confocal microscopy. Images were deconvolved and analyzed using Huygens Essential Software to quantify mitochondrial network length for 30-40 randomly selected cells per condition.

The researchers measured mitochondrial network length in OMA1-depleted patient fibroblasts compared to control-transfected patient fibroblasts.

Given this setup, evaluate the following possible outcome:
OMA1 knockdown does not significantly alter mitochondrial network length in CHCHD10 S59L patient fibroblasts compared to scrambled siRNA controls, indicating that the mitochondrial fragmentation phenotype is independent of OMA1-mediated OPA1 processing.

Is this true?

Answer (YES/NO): NO